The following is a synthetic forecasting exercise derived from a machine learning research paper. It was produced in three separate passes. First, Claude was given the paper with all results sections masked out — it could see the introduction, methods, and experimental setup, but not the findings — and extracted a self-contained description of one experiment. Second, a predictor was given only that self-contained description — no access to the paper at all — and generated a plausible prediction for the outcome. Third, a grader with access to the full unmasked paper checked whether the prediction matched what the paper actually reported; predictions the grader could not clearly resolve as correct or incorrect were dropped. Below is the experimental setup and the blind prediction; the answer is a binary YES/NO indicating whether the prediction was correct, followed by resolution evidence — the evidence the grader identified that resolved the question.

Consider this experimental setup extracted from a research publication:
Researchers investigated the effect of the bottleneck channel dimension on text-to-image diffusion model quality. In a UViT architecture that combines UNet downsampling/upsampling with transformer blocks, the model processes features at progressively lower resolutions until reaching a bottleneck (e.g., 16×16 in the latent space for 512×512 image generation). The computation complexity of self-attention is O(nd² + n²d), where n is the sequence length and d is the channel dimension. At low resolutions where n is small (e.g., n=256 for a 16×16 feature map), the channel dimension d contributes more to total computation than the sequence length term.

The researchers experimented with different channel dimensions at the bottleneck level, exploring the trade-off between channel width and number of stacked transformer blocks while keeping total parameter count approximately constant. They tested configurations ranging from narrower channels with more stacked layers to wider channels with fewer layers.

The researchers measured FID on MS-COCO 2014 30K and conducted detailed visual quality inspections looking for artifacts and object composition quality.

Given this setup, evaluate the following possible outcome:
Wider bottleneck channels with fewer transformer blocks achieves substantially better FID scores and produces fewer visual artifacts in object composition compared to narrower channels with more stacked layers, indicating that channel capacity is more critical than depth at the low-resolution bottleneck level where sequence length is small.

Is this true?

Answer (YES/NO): NO